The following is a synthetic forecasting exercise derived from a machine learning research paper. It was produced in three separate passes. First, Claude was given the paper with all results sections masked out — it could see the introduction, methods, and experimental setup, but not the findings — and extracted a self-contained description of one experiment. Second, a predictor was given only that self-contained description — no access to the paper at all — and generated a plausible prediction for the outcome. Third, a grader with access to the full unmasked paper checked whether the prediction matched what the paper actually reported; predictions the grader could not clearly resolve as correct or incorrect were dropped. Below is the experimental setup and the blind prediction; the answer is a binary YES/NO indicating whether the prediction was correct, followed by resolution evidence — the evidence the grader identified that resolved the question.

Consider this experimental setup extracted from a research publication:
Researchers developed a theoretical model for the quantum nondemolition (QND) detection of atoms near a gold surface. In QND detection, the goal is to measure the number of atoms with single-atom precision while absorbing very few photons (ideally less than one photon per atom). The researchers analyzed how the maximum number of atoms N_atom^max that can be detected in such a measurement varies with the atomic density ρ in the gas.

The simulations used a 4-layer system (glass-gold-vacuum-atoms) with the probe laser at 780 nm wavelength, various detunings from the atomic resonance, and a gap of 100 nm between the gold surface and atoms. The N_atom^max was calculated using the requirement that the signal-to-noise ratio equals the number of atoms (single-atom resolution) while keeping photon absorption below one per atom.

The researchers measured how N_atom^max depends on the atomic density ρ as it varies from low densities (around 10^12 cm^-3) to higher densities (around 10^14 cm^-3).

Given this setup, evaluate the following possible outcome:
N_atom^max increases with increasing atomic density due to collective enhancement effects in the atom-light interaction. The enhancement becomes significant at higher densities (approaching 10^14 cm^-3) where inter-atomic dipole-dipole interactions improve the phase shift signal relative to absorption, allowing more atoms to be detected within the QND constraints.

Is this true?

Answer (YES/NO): NO